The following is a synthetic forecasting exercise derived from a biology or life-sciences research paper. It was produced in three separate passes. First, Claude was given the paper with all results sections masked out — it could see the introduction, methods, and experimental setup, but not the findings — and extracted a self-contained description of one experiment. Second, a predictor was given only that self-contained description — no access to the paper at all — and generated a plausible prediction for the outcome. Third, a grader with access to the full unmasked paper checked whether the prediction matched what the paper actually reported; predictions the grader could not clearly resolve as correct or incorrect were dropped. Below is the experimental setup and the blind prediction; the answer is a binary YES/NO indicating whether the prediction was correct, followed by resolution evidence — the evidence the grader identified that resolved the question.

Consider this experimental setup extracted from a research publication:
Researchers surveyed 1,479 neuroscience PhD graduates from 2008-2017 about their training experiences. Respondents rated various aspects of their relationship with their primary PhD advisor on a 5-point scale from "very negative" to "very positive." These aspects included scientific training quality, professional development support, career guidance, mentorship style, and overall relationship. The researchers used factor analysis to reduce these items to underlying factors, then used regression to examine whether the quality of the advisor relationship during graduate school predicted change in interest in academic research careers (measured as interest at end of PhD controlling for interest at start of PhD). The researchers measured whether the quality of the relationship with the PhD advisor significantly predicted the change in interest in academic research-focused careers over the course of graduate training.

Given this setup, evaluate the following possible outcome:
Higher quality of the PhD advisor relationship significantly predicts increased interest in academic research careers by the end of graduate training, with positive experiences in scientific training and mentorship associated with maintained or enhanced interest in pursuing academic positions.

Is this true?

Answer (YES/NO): YES